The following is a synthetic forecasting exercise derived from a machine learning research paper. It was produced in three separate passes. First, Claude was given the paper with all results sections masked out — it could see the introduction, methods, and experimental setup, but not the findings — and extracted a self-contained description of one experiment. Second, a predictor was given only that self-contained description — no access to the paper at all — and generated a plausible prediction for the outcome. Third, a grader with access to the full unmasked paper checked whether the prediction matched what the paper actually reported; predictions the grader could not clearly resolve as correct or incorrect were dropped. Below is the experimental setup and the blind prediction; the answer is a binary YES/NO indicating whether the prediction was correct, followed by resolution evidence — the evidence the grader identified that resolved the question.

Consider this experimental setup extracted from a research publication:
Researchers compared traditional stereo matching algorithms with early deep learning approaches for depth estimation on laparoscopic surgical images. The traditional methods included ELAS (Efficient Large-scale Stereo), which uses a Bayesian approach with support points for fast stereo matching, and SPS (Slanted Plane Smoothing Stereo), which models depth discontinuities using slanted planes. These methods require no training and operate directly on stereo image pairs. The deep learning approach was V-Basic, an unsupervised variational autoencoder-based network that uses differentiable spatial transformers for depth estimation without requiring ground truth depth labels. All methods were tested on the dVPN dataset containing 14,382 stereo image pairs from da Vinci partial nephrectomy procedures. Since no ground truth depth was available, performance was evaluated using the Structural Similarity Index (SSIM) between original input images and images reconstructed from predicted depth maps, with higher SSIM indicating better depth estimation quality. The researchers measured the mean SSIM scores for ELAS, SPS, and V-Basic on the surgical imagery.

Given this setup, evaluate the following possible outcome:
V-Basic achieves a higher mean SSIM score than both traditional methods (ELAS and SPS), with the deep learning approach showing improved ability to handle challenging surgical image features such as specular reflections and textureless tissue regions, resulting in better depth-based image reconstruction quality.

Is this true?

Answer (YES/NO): YES